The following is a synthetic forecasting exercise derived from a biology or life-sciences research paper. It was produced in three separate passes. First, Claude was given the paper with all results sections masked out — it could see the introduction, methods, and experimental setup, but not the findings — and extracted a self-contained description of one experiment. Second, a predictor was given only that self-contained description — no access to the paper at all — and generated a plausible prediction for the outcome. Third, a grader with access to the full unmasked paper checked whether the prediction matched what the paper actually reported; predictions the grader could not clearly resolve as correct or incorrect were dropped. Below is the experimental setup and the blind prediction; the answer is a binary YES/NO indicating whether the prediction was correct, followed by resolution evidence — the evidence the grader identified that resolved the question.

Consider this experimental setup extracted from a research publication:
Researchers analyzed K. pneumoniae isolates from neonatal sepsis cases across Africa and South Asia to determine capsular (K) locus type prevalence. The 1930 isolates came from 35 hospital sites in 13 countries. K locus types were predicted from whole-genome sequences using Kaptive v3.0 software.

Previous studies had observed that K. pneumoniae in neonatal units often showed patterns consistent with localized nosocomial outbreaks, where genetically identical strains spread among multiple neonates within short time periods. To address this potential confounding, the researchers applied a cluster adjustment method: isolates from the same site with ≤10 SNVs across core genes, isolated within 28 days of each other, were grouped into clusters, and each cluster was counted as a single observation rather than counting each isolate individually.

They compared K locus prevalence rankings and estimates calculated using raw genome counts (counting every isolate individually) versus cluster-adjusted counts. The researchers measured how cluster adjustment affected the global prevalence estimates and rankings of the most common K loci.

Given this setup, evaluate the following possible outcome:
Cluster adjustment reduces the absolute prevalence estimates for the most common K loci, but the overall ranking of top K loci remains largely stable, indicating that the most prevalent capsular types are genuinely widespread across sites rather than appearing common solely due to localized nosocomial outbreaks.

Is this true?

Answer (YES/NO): YES